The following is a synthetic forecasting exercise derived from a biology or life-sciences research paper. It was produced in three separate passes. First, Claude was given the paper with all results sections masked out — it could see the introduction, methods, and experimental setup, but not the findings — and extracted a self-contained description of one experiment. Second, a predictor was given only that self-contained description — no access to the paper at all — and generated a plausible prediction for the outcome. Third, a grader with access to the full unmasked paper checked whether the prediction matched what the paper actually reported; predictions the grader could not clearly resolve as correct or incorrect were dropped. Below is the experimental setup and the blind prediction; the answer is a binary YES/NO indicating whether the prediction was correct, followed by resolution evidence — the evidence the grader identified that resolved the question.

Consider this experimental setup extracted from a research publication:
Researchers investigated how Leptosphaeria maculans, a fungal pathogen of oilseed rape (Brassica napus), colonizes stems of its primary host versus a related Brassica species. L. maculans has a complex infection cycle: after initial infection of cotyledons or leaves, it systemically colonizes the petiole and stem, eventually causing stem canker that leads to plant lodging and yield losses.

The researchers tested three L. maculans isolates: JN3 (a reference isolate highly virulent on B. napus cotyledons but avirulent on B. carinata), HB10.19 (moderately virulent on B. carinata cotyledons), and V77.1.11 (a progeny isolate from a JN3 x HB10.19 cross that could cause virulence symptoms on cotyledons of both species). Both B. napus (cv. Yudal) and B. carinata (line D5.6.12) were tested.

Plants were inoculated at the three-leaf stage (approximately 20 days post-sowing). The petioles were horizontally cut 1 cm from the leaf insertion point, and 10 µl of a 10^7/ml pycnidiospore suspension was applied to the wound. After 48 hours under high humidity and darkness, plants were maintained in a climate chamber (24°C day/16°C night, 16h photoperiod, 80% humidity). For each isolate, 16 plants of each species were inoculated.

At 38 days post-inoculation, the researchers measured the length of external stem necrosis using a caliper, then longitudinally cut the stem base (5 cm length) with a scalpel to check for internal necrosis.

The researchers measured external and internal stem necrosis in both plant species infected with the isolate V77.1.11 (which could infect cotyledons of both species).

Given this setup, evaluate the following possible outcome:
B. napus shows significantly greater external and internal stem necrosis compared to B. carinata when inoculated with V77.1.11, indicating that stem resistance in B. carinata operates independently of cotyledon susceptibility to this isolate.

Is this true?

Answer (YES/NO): NO